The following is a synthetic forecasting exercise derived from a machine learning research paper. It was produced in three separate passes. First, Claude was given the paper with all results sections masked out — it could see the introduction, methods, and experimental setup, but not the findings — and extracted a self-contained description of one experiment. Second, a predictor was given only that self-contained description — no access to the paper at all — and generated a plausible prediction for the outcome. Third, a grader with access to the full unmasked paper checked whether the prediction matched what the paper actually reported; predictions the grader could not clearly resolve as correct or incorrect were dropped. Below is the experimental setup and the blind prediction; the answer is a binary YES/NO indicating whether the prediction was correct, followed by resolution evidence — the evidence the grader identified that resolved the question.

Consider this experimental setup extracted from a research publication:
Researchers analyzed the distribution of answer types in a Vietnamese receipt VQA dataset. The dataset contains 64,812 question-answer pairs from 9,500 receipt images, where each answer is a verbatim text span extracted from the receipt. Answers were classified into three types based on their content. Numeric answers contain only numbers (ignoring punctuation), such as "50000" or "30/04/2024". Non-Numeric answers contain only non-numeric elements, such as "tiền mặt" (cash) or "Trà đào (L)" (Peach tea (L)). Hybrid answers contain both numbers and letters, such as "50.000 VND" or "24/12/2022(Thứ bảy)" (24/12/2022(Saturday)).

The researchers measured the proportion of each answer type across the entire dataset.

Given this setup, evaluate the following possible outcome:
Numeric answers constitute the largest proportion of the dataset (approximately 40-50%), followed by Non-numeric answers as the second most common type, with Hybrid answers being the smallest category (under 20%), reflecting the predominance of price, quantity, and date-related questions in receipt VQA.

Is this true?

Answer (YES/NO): NO